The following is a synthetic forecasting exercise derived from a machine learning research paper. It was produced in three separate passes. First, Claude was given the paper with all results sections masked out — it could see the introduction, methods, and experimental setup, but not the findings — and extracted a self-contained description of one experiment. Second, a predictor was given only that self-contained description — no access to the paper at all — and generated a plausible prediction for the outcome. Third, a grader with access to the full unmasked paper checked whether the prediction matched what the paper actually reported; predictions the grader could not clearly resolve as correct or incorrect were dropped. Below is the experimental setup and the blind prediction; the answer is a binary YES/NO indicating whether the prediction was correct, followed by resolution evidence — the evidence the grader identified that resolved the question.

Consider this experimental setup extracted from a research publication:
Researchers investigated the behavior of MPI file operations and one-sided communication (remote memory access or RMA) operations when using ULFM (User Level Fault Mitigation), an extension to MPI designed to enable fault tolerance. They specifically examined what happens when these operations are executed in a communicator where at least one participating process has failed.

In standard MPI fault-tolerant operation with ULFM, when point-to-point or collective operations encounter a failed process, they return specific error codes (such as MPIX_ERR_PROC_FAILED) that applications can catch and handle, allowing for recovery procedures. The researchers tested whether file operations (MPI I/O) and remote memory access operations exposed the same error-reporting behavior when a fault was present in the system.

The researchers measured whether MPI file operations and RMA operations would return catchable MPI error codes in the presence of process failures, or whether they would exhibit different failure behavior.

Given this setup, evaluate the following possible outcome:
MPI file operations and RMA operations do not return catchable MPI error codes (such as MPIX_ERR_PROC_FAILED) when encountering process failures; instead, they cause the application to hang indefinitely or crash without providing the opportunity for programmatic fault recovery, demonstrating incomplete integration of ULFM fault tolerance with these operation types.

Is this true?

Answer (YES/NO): YES